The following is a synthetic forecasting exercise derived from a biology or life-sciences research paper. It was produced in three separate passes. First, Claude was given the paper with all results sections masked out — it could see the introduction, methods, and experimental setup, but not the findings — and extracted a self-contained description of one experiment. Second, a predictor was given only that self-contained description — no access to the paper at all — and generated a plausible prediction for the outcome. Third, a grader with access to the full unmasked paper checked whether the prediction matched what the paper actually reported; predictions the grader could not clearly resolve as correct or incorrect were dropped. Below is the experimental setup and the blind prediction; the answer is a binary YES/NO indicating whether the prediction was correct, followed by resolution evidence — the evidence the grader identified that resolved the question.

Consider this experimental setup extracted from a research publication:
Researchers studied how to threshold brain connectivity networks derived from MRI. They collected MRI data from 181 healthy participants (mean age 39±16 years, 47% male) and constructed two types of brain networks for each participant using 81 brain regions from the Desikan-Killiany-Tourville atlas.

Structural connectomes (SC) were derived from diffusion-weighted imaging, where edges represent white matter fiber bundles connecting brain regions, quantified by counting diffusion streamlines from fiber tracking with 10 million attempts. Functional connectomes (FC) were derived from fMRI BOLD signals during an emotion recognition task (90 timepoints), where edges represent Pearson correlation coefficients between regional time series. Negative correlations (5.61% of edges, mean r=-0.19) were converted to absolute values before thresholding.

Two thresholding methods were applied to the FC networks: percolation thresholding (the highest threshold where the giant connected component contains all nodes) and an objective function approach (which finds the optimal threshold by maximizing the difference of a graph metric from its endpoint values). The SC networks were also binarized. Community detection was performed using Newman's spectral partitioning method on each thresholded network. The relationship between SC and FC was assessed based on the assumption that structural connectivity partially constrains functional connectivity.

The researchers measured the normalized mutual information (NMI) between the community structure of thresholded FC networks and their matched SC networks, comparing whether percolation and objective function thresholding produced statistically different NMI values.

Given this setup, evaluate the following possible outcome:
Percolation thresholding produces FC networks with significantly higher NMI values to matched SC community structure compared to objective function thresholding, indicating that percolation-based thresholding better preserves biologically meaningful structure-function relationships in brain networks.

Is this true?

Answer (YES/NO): NO